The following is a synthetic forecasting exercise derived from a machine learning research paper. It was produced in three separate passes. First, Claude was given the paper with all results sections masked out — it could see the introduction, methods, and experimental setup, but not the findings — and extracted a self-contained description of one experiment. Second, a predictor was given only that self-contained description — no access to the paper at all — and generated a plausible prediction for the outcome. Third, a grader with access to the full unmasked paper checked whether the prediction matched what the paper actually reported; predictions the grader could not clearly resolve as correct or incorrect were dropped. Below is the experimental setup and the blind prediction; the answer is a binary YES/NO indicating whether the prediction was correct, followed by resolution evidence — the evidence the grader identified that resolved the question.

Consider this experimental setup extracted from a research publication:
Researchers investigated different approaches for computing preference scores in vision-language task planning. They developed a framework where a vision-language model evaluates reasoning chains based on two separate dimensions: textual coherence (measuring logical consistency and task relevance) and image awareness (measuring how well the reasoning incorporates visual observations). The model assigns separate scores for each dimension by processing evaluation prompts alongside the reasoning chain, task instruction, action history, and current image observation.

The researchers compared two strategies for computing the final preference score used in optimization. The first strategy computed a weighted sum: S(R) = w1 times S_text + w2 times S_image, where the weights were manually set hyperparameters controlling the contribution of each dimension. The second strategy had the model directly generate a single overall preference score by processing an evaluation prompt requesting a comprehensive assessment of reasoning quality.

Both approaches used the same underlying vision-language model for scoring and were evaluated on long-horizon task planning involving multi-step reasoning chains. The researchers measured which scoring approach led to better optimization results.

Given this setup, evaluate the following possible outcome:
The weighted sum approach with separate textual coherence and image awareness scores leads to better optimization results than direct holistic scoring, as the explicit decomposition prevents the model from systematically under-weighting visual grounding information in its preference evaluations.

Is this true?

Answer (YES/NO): NO